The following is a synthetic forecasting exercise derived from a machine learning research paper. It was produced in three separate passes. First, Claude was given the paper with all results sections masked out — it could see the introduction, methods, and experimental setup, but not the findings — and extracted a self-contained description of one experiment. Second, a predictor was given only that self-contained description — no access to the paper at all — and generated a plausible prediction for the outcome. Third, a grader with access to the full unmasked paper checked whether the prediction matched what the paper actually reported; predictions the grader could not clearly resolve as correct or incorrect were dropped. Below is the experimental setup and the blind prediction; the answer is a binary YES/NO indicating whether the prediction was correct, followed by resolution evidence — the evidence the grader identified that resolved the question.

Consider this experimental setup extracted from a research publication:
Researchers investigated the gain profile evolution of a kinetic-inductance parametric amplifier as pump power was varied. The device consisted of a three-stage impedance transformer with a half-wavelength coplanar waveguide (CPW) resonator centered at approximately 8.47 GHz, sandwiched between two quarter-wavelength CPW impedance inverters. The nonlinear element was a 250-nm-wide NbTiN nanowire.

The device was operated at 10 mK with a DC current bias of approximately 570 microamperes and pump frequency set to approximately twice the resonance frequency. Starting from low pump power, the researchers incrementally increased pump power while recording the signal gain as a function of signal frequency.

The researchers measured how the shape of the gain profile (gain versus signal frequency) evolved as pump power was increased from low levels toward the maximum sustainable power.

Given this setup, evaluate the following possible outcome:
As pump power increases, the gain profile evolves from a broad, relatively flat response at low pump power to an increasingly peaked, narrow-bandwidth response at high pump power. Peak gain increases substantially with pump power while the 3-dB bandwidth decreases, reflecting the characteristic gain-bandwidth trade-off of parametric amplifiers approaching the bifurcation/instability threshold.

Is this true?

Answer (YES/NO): YES